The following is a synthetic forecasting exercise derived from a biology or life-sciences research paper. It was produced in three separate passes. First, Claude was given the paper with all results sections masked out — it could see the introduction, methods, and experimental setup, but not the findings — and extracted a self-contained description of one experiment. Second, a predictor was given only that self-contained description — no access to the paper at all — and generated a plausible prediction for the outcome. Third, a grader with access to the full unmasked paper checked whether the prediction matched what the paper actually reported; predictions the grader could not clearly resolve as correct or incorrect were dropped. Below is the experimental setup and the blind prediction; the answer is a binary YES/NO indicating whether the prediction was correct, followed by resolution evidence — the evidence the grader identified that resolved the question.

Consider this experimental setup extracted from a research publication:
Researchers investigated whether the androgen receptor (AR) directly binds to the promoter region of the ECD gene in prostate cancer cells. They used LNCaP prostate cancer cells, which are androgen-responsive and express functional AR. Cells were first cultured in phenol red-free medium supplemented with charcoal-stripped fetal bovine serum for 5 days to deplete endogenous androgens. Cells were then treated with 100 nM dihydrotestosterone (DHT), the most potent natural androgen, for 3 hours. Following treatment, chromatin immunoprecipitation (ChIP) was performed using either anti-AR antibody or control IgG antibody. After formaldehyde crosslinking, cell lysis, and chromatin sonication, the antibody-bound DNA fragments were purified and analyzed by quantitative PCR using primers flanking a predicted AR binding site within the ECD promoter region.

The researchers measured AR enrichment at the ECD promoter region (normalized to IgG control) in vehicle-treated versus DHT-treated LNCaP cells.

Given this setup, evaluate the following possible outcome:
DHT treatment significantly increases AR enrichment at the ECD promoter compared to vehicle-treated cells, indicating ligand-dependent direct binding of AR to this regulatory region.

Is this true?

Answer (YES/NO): YES